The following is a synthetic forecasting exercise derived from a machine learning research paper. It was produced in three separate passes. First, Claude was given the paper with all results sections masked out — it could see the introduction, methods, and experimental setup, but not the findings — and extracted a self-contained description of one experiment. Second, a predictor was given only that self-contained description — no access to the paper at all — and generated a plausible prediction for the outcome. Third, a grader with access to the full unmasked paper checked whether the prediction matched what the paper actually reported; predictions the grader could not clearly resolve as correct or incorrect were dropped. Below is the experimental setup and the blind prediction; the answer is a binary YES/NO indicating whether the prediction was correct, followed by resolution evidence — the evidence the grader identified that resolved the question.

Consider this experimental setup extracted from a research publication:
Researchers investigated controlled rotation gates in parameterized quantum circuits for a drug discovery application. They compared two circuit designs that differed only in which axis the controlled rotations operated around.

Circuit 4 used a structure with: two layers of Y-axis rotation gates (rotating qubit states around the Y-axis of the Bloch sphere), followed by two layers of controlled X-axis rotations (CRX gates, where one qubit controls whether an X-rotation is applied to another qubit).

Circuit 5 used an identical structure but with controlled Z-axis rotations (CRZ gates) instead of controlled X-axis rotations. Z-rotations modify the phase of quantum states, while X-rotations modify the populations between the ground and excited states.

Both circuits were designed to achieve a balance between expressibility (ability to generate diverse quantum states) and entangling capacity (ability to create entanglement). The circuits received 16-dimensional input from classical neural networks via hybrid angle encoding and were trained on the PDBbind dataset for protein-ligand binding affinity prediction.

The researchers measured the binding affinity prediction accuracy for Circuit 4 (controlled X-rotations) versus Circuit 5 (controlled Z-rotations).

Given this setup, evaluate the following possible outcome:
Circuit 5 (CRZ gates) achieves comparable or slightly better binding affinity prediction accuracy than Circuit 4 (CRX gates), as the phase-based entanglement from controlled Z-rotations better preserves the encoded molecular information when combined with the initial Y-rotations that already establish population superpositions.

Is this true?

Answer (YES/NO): NO